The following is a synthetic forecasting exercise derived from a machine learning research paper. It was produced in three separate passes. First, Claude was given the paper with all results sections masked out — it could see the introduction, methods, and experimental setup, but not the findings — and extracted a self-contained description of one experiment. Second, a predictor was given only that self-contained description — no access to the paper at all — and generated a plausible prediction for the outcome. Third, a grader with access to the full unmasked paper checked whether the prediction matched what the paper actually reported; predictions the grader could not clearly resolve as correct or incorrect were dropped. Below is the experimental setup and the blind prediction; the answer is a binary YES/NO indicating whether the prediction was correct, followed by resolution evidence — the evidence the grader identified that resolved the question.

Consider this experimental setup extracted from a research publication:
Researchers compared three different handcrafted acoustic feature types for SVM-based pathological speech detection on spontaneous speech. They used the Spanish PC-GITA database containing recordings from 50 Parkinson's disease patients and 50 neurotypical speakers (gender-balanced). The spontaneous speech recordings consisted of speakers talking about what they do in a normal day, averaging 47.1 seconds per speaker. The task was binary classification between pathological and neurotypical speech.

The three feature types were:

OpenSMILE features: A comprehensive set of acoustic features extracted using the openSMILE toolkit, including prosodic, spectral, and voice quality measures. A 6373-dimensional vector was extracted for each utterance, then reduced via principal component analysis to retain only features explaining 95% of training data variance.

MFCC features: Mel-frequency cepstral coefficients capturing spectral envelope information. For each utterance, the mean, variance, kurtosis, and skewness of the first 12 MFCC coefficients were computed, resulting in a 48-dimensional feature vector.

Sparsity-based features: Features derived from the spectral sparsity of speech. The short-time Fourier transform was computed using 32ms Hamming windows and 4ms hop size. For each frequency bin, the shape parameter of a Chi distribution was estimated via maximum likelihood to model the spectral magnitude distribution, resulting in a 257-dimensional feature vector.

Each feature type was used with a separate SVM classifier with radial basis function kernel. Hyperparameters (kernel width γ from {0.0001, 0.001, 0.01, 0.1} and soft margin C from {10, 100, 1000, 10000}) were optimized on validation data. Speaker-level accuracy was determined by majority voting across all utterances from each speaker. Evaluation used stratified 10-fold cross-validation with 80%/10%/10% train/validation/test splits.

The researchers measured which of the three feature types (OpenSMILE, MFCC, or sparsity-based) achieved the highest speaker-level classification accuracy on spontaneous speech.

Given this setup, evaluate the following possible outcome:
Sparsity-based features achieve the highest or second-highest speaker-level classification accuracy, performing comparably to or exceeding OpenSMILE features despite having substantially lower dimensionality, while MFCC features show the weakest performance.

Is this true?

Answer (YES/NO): NO